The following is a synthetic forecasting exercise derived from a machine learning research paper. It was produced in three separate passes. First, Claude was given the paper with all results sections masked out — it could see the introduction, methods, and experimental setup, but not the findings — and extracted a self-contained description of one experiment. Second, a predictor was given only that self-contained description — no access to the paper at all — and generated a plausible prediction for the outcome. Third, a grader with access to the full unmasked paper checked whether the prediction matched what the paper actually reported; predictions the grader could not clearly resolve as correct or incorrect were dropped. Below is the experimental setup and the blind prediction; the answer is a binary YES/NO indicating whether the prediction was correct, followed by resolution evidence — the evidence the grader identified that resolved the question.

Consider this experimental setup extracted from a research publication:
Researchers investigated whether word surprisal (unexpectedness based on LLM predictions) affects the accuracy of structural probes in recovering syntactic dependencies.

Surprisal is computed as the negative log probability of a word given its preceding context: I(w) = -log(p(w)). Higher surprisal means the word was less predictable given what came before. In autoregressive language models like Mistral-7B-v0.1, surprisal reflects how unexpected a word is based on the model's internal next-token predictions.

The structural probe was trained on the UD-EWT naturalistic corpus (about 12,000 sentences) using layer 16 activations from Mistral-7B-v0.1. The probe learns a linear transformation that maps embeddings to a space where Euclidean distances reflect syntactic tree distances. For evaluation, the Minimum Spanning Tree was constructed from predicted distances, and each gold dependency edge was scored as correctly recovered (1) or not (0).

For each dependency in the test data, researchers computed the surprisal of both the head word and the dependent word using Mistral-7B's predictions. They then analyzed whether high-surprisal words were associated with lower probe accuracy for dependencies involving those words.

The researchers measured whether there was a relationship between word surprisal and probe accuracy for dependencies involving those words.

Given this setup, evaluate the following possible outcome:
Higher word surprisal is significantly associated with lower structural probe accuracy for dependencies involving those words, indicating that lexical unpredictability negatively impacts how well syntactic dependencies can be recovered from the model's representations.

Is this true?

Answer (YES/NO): NO